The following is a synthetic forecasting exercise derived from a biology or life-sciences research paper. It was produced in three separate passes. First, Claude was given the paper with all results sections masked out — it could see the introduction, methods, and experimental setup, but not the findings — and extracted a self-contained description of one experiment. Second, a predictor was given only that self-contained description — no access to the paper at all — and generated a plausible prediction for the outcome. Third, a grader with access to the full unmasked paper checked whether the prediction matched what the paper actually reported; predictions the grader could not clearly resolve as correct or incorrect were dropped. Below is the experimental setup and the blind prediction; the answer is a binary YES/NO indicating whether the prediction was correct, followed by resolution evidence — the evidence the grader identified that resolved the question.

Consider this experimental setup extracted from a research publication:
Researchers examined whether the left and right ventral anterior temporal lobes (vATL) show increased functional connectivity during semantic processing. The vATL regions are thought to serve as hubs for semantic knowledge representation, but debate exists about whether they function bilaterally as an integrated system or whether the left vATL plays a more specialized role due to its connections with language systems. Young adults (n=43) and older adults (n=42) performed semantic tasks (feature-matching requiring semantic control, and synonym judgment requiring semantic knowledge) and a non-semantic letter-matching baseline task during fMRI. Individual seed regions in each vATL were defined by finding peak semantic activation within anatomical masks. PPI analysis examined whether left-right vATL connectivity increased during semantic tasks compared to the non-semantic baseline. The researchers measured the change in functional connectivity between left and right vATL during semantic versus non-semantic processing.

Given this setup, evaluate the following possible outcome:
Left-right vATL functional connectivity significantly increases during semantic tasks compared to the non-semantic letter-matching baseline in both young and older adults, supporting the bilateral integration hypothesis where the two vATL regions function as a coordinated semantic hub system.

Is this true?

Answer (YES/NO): NO